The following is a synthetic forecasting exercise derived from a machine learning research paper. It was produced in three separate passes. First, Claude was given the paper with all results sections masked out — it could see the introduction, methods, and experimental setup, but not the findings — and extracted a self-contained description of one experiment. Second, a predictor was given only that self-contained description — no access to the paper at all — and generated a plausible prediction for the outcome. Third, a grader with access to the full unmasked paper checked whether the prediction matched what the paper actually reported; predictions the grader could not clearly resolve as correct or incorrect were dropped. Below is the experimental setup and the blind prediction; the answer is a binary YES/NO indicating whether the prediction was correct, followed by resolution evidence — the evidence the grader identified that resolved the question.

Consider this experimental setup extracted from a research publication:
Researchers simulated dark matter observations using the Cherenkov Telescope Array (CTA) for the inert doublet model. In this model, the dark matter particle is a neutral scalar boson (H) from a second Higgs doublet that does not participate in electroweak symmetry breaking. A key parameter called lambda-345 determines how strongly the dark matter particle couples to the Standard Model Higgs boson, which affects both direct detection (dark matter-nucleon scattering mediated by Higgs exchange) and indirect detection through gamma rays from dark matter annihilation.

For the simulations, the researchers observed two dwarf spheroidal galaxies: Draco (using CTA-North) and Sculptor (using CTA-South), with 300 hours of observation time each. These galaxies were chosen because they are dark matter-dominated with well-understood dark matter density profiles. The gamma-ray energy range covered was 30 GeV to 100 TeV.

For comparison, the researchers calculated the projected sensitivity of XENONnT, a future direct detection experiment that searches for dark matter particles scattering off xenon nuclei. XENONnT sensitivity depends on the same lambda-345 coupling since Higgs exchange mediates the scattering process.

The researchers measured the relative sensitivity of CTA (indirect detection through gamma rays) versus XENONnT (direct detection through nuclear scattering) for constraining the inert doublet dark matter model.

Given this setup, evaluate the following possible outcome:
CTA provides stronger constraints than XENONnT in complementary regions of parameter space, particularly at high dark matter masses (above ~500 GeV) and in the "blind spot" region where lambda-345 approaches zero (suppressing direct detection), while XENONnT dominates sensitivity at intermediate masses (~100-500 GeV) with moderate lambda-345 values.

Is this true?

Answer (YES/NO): NO